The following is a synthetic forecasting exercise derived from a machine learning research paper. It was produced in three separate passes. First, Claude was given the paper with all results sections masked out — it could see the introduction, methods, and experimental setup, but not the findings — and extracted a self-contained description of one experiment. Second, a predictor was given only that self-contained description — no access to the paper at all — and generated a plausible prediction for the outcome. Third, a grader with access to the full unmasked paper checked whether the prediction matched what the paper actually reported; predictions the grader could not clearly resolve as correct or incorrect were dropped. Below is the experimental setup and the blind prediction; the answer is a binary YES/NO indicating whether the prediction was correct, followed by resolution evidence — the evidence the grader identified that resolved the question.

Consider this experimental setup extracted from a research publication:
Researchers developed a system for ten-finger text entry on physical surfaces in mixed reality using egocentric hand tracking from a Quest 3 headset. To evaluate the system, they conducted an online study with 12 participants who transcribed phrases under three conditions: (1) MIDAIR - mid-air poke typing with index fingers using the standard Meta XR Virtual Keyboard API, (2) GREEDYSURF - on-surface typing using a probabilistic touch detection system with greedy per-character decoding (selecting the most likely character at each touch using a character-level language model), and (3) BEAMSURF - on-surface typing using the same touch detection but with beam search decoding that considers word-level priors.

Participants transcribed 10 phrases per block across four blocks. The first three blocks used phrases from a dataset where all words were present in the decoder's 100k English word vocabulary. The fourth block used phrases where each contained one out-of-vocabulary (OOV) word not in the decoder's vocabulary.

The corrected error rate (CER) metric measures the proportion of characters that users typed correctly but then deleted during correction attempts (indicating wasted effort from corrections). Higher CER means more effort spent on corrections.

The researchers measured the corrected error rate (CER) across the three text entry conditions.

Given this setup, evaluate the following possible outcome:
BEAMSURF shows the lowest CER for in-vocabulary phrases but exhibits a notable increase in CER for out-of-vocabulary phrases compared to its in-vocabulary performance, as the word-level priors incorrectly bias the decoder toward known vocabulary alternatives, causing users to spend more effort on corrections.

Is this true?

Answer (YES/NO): NO